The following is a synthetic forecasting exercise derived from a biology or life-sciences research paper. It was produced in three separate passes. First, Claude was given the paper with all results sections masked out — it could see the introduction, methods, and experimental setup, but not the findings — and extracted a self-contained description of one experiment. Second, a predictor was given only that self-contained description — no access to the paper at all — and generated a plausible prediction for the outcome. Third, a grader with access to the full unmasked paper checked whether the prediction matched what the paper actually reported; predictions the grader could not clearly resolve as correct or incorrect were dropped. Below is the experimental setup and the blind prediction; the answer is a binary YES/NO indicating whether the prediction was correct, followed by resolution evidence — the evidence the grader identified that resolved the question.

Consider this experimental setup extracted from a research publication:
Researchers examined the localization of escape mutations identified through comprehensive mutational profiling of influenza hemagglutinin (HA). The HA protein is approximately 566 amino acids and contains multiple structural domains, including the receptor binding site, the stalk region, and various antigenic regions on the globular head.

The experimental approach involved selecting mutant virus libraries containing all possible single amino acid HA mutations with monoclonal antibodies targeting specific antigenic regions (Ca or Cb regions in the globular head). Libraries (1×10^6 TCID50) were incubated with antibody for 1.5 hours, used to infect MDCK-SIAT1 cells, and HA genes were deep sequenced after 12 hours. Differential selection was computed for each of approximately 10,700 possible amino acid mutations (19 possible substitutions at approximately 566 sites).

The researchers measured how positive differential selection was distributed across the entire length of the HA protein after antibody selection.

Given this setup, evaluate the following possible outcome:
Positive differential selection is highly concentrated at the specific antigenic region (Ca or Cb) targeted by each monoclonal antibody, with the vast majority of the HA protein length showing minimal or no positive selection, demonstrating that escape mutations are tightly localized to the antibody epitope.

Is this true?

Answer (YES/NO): YES